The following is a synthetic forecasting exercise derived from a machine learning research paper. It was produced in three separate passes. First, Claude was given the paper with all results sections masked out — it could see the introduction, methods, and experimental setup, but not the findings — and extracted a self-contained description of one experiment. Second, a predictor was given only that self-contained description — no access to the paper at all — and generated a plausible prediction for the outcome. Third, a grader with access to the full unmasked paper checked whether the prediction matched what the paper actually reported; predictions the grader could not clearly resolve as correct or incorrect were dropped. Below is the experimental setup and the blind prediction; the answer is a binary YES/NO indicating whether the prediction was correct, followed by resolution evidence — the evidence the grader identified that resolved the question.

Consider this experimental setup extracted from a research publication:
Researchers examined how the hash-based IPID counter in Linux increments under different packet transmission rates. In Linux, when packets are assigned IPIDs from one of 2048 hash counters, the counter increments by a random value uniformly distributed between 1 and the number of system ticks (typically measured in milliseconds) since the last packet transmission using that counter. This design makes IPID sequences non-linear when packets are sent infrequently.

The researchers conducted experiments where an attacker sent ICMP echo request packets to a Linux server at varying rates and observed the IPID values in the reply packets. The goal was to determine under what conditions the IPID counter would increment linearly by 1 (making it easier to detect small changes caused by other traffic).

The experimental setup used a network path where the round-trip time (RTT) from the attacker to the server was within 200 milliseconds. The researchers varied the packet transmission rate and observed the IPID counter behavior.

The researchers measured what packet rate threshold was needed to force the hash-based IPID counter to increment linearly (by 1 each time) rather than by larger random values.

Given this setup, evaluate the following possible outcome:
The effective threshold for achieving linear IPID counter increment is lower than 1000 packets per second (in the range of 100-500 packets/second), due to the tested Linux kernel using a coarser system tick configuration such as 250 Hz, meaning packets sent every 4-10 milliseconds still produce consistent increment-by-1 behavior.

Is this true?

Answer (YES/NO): YES